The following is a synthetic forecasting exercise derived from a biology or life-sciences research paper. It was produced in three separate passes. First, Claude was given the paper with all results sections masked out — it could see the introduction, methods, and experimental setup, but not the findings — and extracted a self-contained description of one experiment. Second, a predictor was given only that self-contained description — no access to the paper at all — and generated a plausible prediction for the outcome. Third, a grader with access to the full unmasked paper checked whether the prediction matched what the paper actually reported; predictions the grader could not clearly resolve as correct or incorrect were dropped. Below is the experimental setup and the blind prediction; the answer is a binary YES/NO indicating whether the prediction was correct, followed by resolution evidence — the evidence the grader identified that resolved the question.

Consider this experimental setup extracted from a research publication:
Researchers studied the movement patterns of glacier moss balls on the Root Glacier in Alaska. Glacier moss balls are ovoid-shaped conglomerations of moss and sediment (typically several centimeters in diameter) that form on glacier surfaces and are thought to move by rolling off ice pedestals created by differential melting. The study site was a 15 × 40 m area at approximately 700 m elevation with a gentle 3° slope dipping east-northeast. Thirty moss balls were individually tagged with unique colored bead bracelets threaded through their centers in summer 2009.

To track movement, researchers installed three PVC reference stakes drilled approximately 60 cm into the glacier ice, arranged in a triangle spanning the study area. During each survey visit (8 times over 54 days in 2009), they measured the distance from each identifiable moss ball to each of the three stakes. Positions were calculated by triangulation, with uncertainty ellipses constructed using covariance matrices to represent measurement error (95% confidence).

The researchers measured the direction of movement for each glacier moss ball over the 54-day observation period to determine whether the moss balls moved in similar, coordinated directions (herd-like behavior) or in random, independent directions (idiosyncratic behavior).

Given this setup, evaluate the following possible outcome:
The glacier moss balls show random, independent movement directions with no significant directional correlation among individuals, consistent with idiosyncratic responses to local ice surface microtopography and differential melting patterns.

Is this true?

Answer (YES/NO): NO